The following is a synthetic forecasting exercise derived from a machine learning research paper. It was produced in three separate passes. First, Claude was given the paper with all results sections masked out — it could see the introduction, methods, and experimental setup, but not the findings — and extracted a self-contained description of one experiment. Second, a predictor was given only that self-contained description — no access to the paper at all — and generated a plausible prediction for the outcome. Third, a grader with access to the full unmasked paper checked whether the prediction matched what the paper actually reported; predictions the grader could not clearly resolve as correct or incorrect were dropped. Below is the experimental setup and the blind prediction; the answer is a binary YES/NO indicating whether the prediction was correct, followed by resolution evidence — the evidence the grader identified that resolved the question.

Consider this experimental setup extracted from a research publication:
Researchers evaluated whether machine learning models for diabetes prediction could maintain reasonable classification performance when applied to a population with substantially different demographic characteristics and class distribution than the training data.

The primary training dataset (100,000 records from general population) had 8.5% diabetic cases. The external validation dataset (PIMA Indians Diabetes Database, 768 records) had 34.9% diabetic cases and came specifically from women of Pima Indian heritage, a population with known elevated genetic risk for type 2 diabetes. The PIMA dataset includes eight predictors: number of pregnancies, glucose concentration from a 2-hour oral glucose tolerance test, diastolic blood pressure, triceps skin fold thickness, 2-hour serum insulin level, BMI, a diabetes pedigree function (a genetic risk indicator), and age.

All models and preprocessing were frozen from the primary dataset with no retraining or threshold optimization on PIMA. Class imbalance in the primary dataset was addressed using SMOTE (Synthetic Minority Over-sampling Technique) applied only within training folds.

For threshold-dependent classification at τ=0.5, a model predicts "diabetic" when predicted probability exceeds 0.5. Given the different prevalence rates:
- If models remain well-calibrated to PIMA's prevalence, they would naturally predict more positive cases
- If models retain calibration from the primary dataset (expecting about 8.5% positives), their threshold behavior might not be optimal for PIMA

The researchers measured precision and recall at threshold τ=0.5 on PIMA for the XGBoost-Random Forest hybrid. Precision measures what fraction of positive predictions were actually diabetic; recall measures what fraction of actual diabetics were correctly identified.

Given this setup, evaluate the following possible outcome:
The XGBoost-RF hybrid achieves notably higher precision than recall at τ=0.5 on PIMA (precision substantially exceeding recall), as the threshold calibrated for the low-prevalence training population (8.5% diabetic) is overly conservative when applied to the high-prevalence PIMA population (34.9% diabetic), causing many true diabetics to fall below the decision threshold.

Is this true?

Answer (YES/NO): NO